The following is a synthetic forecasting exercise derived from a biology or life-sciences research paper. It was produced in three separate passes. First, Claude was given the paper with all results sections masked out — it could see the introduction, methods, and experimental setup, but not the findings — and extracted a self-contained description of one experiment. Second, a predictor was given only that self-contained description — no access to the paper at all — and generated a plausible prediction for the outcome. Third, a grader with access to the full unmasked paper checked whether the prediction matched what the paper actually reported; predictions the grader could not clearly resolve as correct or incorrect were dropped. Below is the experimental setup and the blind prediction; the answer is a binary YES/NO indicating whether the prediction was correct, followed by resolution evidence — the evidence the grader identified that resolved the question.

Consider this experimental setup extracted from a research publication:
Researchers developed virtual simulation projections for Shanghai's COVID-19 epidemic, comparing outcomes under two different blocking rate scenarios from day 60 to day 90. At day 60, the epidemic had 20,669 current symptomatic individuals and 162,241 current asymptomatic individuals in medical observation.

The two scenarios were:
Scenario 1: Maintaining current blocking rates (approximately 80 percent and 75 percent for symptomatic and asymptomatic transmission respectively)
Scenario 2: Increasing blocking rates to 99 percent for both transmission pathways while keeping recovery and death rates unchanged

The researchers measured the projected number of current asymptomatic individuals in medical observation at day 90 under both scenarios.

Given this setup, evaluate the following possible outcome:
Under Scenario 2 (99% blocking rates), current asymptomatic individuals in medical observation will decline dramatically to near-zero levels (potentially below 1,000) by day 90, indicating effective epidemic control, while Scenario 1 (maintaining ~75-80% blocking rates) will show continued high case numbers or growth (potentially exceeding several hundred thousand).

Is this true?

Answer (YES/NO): NO